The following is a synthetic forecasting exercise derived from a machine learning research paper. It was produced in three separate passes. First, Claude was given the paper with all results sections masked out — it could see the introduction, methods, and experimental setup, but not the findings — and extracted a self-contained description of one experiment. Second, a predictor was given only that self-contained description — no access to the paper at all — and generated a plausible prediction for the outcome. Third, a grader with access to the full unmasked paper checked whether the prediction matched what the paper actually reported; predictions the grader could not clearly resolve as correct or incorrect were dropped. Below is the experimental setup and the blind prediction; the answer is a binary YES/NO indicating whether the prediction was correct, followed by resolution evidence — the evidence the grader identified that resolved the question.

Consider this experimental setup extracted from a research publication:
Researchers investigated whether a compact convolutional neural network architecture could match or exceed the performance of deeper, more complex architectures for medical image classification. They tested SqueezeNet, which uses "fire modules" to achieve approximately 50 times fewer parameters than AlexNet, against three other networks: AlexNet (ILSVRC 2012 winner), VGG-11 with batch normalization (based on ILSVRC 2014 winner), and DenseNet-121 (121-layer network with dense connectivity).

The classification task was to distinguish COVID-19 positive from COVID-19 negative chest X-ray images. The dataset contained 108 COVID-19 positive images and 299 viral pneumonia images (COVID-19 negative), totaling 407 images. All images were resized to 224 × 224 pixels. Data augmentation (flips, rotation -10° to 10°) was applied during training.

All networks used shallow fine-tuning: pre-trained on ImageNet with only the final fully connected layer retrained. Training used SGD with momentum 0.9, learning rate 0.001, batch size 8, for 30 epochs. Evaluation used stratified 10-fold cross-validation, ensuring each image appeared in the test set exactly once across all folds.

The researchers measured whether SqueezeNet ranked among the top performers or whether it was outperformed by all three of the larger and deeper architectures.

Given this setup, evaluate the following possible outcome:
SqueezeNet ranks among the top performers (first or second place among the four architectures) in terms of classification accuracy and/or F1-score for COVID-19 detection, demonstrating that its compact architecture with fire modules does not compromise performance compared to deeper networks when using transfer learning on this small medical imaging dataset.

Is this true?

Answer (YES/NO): YES